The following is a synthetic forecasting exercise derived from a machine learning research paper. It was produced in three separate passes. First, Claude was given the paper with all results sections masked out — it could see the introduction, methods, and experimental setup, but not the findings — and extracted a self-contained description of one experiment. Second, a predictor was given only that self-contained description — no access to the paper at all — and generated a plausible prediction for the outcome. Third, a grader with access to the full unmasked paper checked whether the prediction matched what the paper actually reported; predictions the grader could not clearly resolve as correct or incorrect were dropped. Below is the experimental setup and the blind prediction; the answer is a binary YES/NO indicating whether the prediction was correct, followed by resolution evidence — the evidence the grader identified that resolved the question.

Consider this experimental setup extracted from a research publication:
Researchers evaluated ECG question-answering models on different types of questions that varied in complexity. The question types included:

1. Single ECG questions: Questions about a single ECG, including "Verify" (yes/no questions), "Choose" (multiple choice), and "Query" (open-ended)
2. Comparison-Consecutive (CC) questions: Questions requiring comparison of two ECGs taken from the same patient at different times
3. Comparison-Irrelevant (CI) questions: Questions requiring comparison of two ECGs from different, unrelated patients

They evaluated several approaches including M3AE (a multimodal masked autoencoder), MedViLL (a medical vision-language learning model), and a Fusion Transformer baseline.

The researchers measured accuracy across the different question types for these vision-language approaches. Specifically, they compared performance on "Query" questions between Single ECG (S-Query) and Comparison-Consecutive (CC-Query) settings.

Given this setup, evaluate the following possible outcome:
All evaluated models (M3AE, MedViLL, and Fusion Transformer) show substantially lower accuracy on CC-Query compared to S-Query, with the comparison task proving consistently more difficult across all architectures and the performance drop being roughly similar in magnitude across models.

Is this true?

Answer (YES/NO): YES